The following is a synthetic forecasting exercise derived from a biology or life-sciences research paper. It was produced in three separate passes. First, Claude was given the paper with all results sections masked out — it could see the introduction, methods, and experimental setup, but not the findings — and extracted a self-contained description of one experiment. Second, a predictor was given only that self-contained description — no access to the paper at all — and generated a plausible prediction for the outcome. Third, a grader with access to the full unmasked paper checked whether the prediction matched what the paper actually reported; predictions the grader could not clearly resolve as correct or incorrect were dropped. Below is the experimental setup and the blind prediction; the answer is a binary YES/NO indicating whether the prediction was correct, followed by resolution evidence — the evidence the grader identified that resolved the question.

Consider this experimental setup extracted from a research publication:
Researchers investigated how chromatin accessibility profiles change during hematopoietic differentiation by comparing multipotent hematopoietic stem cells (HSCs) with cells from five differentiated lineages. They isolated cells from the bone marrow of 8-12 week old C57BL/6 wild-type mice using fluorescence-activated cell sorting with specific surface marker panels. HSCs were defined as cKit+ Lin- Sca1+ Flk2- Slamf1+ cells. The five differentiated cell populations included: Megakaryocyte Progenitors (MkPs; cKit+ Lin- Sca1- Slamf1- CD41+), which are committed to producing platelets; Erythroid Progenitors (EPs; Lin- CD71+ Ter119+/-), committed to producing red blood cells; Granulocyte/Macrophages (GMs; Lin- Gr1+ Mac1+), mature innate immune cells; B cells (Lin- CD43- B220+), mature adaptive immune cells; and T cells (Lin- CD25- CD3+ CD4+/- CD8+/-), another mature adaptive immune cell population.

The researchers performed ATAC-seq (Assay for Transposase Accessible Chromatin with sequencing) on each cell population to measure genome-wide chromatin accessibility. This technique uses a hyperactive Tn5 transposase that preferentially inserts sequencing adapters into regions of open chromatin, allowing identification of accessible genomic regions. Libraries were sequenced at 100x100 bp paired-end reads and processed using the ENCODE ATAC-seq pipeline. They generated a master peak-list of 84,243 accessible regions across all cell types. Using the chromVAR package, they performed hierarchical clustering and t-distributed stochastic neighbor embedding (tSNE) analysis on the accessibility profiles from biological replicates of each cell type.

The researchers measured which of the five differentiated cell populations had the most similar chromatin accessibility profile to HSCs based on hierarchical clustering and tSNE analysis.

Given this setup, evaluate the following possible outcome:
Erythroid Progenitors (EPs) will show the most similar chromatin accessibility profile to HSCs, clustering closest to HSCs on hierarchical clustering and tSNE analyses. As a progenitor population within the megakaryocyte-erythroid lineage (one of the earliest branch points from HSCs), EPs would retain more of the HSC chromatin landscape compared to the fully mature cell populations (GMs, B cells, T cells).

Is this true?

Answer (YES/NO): NO